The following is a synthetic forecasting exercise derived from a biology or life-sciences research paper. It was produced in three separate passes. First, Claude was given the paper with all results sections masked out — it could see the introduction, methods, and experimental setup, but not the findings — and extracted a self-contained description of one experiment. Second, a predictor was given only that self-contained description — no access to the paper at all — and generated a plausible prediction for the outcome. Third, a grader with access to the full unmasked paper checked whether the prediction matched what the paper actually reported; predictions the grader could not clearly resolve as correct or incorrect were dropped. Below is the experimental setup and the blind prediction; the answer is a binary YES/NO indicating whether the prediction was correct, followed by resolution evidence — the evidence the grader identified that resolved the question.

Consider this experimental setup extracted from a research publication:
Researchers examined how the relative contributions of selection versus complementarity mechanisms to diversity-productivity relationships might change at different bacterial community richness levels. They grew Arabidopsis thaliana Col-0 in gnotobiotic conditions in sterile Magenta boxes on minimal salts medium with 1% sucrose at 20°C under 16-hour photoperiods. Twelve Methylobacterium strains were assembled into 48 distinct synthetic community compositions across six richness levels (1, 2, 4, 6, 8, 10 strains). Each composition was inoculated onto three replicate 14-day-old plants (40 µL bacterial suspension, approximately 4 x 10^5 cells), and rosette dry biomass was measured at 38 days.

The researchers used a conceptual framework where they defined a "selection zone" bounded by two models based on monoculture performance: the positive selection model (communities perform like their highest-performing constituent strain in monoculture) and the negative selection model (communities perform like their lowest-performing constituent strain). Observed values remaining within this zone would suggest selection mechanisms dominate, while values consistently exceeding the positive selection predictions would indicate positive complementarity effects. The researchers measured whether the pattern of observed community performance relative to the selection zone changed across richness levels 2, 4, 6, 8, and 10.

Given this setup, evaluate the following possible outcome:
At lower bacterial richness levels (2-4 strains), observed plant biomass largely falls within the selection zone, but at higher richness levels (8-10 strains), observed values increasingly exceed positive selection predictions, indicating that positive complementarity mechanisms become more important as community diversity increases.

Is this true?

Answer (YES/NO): NO